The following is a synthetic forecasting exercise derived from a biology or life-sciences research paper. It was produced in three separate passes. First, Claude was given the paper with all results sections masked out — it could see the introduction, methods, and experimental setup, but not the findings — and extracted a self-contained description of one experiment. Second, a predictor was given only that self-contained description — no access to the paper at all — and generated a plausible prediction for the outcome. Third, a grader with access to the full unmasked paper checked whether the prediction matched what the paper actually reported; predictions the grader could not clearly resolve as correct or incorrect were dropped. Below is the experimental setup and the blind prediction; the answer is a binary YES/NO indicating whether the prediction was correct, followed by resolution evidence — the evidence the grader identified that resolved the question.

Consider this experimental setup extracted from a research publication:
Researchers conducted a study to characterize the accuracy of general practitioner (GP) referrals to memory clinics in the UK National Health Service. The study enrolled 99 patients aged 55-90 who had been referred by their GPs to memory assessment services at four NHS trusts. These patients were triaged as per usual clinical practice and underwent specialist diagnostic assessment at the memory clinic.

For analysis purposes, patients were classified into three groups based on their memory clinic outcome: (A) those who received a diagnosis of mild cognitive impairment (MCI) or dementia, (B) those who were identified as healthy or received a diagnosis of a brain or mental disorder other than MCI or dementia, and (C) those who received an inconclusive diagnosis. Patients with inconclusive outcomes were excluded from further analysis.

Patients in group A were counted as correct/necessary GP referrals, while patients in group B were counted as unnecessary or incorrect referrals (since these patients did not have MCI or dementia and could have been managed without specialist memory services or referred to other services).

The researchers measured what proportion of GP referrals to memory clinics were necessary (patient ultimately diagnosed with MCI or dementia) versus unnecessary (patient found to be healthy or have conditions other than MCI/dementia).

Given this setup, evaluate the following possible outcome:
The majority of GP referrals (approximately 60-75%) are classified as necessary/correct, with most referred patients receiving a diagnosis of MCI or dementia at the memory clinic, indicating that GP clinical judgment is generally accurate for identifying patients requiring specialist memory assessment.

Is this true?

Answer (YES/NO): NO